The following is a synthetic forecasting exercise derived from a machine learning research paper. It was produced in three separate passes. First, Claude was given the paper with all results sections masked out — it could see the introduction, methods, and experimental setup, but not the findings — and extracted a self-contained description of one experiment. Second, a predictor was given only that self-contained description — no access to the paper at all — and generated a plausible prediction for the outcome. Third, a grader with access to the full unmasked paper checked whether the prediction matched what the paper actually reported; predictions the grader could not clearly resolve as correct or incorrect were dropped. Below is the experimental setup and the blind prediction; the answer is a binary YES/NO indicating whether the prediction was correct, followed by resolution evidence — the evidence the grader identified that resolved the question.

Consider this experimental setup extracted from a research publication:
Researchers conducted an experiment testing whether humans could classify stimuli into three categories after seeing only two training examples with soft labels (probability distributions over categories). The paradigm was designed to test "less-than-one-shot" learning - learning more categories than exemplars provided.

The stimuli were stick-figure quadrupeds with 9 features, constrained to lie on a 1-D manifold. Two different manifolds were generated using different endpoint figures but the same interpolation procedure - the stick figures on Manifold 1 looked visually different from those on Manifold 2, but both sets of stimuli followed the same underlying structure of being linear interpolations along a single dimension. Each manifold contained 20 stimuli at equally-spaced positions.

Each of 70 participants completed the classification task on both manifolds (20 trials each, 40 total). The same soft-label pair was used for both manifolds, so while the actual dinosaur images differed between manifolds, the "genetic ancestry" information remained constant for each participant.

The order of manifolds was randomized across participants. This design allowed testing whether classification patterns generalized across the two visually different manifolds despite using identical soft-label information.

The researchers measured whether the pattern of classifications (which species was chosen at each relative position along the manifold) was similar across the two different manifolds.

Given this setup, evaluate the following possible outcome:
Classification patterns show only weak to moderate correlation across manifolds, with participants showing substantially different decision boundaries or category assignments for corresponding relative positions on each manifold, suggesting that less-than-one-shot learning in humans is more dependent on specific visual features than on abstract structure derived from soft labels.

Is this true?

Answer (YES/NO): NO